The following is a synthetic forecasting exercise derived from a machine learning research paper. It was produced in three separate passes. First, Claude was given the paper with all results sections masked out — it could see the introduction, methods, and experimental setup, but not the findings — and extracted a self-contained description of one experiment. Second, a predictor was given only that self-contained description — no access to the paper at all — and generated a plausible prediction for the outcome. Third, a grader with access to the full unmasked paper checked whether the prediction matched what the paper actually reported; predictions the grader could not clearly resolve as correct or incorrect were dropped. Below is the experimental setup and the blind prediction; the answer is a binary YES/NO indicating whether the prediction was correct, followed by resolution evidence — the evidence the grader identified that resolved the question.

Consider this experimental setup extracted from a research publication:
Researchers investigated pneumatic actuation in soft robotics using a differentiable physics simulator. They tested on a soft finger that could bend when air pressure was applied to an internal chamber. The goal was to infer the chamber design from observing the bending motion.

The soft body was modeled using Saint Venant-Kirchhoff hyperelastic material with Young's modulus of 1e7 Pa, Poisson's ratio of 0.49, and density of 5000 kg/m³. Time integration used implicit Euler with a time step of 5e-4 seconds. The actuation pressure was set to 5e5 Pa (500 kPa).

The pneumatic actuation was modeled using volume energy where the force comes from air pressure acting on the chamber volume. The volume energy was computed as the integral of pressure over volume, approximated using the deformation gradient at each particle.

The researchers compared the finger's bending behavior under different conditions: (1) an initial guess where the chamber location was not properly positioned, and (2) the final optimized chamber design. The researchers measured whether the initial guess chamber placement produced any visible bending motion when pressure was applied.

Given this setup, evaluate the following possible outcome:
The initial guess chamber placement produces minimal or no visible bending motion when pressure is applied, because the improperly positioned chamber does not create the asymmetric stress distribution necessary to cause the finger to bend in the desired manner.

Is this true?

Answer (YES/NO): YES